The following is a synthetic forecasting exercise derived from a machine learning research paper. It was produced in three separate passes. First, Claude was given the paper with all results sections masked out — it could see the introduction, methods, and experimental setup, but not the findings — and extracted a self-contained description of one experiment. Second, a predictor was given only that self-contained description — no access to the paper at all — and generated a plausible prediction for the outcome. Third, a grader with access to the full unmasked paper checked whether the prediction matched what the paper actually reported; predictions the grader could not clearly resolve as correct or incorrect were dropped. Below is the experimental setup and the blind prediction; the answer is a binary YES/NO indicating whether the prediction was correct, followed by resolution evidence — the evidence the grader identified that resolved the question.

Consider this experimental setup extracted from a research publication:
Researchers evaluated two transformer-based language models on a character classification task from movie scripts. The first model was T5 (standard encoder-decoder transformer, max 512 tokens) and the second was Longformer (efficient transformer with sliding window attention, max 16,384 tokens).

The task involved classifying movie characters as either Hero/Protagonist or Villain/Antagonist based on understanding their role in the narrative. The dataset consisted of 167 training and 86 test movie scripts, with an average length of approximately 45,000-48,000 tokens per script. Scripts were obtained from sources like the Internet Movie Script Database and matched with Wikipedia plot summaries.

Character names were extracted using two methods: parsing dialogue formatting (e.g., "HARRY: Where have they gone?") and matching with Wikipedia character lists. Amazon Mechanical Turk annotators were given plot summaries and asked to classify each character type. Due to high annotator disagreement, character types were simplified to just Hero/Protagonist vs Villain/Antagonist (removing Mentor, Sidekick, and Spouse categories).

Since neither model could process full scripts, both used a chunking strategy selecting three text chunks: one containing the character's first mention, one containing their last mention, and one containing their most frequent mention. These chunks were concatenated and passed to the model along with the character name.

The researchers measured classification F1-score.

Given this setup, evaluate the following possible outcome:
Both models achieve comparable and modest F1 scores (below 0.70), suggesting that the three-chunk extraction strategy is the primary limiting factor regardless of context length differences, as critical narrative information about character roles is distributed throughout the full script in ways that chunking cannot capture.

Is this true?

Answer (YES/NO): NO